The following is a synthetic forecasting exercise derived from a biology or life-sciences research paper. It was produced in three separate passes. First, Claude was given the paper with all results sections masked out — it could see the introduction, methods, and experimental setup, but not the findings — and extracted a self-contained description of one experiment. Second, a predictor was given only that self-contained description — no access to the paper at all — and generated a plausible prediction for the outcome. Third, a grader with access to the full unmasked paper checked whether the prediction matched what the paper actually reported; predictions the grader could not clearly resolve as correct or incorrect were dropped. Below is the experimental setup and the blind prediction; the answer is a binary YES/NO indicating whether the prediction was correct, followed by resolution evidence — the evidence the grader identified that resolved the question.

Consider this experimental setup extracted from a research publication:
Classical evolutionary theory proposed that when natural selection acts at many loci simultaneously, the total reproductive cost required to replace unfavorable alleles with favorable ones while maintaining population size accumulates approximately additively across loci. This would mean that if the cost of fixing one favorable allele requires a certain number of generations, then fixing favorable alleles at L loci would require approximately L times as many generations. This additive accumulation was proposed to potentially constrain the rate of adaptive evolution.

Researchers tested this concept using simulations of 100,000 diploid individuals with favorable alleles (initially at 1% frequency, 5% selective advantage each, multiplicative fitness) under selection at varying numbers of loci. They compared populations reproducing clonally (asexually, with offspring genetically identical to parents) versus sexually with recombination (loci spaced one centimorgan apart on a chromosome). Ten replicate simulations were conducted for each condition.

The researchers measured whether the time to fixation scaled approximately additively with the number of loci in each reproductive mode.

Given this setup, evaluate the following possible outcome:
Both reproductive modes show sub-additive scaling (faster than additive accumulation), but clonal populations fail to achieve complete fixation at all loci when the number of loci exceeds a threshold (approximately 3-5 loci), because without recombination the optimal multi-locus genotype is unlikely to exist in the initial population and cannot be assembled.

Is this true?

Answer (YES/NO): NO